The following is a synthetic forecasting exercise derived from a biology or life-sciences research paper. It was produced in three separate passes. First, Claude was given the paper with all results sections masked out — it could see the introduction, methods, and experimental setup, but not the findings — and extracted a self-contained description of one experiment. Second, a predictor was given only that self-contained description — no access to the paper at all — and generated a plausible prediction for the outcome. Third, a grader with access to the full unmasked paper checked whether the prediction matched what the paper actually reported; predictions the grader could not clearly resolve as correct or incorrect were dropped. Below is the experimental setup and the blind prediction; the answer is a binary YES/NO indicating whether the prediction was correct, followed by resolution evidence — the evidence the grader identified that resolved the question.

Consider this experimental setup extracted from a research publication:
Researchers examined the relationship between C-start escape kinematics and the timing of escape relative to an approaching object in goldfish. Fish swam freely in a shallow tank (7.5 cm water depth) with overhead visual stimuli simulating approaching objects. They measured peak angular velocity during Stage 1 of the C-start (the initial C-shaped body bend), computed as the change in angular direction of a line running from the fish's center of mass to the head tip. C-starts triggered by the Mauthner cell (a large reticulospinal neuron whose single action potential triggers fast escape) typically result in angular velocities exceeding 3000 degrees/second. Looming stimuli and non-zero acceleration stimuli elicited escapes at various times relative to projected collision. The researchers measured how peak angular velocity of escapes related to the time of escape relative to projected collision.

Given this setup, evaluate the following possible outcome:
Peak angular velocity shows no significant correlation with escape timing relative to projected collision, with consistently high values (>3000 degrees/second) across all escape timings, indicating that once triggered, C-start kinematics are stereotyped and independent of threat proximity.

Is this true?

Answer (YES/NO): NO